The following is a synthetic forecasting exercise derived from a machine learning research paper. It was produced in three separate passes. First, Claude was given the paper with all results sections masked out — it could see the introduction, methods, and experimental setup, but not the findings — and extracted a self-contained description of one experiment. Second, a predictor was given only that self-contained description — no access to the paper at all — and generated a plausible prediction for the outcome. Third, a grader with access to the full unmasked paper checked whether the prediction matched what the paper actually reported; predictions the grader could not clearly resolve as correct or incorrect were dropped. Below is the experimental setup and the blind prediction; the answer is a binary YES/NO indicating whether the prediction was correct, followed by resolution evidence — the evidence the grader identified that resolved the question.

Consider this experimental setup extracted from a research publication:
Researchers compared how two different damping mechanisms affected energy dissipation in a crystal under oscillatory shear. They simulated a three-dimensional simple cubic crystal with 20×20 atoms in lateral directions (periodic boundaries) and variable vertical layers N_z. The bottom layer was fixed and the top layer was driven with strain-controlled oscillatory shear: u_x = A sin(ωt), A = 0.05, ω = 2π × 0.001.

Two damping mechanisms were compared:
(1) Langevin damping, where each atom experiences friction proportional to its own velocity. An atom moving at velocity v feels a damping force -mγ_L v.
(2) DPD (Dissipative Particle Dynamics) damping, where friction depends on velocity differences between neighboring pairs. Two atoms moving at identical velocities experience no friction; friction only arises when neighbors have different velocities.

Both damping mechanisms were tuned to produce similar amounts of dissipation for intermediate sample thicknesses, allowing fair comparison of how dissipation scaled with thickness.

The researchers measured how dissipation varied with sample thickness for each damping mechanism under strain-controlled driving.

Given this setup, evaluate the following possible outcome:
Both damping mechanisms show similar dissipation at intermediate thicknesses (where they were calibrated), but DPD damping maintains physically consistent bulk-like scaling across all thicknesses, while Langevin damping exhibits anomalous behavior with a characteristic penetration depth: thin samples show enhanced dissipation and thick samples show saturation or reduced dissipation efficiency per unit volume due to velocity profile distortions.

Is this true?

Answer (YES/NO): NO